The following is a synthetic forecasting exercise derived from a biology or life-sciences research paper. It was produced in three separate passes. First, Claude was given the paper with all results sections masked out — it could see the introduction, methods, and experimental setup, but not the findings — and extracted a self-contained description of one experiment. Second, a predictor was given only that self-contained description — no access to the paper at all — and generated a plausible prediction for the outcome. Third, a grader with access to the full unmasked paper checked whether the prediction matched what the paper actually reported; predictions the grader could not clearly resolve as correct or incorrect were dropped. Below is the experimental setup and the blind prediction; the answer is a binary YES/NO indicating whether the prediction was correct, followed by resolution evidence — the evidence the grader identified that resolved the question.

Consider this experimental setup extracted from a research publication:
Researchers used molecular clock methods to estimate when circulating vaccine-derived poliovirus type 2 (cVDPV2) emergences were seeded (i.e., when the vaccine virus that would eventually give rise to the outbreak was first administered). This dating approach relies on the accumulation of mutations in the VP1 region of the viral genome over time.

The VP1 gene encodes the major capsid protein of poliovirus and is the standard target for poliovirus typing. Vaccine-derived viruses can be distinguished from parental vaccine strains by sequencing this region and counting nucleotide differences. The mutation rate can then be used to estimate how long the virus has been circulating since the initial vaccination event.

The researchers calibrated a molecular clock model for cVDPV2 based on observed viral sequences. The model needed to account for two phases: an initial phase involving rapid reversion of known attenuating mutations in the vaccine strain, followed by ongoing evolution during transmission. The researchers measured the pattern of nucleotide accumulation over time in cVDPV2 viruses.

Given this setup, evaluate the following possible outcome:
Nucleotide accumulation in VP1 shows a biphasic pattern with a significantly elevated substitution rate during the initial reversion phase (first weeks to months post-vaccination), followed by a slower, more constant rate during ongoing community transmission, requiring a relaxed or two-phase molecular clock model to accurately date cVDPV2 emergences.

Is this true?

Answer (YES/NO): YES